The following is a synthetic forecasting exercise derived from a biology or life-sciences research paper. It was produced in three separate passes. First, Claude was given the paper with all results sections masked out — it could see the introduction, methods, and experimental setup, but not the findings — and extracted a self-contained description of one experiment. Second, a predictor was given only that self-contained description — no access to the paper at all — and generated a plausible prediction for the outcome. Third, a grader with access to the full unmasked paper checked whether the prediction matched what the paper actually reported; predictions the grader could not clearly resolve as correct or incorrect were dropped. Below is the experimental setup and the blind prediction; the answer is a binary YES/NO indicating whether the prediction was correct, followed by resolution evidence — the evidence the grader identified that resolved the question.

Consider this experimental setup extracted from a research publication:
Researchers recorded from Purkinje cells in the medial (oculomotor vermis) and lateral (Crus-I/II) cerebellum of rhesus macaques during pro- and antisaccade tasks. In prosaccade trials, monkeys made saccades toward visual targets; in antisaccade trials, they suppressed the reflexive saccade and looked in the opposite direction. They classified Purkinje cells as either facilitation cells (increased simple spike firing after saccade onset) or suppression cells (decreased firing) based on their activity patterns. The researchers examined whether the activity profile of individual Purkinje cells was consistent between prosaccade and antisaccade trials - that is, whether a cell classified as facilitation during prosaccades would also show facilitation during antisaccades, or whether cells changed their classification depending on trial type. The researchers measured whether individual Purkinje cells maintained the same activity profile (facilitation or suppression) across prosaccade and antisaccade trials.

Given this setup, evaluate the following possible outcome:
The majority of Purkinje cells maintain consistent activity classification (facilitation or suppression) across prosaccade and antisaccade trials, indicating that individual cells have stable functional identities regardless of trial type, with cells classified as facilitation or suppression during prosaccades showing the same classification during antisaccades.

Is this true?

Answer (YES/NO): YES